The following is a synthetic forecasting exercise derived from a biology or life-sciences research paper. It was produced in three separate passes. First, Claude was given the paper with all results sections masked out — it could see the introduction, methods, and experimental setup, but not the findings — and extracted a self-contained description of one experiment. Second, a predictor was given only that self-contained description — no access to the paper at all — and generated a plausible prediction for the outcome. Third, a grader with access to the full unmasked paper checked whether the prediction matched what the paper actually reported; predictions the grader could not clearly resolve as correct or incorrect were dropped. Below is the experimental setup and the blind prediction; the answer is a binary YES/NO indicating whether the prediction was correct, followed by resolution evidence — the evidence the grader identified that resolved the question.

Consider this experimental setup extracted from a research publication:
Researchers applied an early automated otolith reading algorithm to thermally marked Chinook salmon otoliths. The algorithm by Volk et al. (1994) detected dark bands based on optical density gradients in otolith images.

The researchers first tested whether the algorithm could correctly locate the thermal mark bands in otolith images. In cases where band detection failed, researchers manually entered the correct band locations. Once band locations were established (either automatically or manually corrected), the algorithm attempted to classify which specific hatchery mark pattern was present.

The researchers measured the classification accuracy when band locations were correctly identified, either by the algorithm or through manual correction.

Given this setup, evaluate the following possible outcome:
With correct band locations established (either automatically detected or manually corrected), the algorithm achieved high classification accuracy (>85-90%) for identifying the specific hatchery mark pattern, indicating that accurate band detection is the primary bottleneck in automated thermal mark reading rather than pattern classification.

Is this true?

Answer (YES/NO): YES